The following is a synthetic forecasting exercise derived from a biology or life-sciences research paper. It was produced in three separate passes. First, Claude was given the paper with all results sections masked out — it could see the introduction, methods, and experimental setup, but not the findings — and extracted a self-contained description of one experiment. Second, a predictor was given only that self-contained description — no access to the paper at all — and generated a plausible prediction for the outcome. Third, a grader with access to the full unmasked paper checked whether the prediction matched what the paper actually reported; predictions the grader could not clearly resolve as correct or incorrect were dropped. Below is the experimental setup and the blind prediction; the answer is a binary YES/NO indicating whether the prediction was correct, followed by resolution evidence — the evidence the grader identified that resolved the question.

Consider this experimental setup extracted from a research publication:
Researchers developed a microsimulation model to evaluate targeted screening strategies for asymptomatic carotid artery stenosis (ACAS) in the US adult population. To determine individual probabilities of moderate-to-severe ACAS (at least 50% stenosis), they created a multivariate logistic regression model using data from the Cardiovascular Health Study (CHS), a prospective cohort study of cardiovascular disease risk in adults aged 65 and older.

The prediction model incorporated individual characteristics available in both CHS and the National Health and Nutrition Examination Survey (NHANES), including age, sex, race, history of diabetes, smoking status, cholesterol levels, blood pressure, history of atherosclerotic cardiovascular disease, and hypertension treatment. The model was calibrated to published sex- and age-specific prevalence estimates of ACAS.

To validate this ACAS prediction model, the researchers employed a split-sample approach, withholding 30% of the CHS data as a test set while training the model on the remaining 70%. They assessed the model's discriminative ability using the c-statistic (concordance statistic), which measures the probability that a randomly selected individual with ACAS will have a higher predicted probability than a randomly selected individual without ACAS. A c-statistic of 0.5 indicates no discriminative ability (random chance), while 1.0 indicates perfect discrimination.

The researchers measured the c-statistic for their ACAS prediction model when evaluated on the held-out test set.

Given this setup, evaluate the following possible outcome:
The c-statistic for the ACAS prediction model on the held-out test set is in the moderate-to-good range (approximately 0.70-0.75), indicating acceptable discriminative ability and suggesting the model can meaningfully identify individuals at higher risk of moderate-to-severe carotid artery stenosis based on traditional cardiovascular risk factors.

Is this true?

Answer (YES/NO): YES